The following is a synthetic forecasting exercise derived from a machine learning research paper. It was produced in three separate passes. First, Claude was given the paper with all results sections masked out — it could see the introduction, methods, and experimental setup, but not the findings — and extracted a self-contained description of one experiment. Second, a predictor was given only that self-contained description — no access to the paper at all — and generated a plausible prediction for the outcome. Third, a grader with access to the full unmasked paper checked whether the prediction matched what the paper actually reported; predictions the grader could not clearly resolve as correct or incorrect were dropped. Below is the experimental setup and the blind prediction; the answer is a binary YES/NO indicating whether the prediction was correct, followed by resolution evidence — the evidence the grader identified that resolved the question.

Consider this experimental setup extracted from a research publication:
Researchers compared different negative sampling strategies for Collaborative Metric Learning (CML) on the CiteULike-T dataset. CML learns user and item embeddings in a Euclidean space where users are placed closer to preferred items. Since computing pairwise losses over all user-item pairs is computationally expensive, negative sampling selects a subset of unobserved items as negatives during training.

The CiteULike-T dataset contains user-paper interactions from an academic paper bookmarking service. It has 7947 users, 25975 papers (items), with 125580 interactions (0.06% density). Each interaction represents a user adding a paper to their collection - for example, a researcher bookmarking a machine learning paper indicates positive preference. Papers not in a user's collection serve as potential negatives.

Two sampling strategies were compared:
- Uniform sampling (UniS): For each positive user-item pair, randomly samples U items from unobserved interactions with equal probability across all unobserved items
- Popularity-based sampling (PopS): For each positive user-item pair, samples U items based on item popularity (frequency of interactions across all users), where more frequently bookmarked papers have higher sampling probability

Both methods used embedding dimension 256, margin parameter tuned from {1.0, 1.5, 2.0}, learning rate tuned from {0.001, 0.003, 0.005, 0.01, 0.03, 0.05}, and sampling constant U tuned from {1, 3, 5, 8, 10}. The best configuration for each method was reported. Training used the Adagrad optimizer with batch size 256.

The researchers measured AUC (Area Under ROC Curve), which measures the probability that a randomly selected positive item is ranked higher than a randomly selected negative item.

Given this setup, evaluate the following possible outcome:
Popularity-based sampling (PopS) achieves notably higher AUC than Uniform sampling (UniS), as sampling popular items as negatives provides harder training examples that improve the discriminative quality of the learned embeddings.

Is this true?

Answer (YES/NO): NO